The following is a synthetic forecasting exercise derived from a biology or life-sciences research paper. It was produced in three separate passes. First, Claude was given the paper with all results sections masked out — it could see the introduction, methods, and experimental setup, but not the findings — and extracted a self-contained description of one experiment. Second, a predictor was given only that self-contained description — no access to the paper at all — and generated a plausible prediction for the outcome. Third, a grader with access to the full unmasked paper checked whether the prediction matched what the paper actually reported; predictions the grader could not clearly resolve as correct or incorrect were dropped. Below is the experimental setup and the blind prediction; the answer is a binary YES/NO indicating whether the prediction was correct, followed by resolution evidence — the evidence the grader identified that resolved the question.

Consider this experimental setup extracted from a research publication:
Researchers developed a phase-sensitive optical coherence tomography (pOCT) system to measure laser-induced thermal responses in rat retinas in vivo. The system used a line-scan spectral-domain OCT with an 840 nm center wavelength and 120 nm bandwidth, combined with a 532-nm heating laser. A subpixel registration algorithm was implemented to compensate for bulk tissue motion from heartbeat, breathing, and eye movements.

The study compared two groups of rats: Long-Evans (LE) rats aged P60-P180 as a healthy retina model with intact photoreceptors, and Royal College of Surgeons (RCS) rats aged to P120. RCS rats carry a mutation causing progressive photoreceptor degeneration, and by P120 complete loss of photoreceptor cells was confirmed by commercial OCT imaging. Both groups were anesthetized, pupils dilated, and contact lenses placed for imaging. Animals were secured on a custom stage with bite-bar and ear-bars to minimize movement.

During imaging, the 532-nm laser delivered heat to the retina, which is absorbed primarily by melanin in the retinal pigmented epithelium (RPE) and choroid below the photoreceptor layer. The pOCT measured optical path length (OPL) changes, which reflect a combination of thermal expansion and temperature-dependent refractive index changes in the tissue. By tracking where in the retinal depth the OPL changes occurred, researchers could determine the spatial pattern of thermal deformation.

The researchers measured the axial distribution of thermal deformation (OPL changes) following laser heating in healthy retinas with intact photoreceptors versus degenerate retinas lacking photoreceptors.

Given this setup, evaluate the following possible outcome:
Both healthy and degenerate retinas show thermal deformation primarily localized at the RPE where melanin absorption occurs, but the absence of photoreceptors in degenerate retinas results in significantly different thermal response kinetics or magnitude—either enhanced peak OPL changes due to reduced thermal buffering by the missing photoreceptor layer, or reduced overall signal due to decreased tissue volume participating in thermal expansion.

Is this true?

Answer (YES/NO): NO